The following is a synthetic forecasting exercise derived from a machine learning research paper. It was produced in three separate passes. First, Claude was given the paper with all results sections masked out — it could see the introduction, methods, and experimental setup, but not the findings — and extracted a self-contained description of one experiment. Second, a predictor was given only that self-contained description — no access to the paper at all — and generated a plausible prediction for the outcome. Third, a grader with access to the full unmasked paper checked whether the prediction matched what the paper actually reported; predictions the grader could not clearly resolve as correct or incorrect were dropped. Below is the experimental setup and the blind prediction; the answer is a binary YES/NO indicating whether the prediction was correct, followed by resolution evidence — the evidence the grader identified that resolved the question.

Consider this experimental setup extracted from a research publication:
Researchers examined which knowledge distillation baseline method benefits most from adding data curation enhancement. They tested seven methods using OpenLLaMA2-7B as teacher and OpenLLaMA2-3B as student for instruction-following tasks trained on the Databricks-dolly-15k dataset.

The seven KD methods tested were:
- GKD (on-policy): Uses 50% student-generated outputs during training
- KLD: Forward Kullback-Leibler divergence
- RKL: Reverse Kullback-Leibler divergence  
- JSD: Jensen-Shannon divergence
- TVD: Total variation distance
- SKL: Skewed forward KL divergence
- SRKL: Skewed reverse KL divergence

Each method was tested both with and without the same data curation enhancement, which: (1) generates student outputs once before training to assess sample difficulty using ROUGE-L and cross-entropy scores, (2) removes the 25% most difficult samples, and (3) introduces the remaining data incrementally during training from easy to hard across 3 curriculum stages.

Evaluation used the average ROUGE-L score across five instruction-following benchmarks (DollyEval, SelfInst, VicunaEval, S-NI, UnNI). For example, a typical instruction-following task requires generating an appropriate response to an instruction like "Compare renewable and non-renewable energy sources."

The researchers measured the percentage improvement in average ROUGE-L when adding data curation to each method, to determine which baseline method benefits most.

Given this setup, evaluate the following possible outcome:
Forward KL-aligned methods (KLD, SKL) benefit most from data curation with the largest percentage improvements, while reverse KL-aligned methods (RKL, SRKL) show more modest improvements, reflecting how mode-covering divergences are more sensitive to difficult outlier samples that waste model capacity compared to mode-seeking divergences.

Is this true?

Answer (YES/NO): NO